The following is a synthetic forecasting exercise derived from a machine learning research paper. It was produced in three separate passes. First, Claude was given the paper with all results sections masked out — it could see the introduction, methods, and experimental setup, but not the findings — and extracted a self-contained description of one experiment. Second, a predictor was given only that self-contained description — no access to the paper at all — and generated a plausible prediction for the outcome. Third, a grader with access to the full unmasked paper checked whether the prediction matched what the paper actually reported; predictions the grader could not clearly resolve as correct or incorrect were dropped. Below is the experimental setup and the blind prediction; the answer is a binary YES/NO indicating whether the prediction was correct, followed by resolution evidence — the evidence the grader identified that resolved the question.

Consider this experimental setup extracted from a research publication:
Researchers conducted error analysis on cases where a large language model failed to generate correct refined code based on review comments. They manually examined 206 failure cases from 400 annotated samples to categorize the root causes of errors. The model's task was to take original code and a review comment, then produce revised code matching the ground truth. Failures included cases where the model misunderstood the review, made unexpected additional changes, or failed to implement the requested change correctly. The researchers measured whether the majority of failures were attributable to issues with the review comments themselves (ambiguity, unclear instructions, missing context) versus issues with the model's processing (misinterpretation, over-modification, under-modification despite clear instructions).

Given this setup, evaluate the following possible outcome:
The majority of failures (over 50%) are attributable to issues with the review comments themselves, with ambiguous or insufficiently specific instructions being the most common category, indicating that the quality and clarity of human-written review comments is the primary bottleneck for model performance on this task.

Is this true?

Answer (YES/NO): NO